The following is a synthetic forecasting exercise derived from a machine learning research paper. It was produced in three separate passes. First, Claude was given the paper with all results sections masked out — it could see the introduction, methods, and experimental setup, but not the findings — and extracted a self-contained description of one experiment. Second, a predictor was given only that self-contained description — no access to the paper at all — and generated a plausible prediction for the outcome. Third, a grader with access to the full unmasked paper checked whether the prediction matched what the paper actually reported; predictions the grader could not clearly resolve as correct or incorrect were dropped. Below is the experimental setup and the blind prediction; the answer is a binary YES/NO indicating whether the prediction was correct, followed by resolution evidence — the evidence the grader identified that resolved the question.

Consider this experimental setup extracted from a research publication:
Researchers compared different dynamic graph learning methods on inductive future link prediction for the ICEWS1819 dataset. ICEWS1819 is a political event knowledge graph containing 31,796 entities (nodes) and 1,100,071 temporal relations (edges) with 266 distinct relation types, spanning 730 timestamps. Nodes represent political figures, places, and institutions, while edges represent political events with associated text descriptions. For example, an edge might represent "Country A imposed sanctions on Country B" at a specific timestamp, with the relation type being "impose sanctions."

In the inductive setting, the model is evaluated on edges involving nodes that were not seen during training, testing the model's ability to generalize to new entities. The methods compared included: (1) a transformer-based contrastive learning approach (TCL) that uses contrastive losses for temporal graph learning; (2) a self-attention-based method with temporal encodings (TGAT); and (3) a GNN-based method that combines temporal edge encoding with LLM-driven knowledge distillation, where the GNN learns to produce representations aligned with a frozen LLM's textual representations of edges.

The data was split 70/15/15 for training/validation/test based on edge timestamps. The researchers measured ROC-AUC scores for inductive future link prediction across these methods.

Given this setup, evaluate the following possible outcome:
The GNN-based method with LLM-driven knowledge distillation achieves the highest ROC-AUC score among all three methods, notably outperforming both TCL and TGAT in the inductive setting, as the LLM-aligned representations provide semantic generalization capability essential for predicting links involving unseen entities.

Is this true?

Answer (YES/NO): NO